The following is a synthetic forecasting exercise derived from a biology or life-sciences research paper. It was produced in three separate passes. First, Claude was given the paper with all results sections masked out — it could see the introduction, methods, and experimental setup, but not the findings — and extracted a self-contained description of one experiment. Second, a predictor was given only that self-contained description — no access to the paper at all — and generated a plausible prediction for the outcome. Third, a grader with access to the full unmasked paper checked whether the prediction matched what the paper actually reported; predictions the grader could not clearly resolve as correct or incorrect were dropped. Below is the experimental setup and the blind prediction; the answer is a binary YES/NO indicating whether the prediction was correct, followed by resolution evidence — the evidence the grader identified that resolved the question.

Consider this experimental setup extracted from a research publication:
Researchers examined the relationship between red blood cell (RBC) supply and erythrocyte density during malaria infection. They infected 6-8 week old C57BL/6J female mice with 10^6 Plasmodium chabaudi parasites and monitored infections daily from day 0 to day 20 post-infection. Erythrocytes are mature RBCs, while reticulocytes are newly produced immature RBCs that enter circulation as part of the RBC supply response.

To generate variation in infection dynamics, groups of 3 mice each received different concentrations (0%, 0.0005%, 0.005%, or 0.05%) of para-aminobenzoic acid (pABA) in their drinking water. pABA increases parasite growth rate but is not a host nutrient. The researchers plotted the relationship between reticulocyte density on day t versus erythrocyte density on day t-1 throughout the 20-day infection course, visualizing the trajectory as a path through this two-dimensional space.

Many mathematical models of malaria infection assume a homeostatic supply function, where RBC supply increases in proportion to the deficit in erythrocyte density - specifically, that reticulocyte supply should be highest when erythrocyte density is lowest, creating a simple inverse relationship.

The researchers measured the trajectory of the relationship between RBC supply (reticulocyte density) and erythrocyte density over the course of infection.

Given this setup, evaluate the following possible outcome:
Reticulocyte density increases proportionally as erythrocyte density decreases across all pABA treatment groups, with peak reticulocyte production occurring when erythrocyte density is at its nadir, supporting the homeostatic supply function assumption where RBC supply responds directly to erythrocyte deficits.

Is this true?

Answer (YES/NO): NO